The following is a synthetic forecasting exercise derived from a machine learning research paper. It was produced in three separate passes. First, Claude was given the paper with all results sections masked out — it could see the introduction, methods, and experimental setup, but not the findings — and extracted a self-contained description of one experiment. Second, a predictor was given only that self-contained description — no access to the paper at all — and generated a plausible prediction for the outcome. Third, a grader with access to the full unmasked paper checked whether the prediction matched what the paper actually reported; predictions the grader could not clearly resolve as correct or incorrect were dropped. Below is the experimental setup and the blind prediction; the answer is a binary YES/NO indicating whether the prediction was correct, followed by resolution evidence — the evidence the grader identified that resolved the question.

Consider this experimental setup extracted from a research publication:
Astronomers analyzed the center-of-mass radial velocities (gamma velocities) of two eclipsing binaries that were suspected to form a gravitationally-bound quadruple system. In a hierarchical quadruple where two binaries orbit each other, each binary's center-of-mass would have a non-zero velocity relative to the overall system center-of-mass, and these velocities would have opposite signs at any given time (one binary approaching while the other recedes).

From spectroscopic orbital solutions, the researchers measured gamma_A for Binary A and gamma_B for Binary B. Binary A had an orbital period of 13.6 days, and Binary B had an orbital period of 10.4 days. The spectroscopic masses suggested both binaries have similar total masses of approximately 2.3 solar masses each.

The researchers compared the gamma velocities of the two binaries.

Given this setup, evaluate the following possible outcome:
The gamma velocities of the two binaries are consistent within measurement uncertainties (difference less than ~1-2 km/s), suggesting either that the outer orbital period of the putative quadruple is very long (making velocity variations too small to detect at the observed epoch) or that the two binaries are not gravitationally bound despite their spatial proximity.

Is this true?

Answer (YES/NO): NO